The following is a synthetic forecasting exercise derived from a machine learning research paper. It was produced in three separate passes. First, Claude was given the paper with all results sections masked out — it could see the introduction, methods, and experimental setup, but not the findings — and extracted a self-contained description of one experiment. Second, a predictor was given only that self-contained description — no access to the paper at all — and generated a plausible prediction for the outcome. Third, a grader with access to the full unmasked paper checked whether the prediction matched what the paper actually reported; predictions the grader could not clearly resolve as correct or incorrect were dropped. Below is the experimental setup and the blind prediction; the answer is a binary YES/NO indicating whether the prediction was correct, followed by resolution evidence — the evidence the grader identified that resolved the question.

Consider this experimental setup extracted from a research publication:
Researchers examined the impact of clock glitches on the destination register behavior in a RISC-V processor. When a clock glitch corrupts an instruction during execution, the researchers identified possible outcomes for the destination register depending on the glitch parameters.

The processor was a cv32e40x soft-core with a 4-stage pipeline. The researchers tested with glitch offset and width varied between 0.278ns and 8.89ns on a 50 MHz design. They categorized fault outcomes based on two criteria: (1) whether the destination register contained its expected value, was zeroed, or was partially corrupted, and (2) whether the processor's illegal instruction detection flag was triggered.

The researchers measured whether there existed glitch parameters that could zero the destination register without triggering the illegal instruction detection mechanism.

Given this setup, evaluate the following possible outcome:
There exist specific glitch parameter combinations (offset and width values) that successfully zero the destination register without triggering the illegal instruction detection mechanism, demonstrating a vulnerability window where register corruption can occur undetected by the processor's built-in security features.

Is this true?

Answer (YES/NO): YES